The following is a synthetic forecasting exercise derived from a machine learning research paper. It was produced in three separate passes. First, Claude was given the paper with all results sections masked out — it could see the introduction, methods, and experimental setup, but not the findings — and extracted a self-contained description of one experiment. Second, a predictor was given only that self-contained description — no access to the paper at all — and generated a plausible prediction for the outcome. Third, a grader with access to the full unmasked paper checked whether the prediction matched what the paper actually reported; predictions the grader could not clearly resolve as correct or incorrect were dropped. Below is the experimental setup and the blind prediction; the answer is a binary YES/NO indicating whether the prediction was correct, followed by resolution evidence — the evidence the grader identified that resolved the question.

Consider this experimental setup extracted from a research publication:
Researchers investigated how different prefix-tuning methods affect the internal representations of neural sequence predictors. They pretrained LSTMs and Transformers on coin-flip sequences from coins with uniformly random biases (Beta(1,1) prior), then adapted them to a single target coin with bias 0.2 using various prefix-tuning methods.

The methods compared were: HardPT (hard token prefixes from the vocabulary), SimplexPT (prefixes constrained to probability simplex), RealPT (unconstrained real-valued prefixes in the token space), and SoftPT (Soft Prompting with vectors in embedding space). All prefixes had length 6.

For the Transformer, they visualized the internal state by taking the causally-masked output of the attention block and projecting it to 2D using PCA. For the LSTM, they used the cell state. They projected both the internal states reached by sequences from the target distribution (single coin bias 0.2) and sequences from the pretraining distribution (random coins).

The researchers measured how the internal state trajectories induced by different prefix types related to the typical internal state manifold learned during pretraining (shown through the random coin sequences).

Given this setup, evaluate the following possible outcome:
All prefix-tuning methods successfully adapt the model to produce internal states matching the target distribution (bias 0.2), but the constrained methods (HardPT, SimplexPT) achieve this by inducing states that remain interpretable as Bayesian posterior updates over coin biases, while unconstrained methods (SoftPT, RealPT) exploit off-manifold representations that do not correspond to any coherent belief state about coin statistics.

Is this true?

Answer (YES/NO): NO